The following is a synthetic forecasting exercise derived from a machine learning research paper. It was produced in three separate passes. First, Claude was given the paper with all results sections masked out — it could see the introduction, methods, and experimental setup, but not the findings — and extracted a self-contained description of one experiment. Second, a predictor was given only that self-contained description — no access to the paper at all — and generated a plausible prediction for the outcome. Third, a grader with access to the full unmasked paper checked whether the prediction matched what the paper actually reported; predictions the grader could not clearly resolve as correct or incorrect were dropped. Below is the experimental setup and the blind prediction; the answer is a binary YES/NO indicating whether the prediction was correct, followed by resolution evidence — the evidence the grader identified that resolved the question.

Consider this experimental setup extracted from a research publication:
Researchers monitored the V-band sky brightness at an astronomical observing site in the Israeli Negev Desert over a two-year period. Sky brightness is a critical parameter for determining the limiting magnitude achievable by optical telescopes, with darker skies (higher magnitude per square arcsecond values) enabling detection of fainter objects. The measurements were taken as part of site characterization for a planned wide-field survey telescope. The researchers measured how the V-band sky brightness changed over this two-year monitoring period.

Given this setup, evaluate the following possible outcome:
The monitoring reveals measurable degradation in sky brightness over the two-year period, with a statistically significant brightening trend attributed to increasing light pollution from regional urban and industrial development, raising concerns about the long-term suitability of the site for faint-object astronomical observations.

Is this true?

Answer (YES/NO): NO